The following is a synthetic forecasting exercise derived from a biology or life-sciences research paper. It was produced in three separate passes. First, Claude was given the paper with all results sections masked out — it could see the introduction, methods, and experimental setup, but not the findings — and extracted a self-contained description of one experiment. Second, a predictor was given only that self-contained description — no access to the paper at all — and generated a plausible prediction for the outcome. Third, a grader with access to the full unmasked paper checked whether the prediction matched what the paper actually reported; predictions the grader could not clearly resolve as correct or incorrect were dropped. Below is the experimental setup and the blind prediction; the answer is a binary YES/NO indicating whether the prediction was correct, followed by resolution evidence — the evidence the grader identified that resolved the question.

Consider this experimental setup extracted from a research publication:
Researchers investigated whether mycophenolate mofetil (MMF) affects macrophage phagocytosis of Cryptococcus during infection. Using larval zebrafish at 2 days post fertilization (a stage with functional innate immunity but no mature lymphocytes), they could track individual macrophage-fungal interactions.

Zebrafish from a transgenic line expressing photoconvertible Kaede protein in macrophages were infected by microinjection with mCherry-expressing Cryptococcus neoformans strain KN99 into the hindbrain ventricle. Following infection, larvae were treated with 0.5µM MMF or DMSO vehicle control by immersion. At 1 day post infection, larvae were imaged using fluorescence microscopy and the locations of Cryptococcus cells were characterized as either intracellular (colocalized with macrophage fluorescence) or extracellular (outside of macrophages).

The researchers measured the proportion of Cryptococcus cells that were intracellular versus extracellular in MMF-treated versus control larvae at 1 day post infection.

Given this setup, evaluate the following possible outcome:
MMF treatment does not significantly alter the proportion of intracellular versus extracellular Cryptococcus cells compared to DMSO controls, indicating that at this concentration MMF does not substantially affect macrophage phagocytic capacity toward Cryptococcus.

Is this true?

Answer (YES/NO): NO